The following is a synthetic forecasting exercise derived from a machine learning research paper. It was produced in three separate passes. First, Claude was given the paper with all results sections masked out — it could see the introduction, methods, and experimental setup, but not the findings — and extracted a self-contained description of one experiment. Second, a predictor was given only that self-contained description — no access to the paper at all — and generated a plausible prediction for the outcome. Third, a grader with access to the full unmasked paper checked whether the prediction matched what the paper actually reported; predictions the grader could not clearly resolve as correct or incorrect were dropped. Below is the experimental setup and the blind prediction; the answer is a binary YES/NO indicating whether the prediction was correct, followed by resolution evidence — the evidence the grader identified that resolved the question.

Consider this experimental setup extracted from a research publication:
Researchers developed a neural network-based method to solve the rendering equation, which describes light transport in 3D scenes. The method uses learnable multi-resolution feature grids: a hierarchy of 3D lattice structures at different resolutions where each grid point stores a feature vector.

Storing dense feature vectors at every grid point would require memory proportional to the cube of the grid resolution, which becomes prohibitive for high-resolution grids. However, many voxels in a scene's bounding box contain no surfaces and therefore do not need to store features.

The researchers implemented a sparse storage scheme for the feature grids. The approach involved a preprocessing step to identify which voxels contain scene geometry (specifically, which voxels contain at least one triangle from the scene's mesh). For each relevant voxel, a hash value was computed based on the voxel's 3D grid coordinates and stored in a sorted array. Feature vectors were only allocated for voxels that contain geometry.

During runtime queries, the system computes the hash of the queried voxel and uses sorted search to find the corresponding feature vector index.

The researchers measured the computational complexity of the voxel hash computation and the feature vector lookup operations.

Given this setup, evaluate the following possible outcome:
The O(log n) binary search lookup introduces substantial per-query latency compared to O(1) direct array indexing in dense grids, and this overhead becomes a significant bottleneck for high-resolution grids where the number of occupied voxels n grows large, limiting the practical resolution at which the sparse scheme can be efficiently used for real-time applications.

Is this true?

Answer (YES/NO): NO